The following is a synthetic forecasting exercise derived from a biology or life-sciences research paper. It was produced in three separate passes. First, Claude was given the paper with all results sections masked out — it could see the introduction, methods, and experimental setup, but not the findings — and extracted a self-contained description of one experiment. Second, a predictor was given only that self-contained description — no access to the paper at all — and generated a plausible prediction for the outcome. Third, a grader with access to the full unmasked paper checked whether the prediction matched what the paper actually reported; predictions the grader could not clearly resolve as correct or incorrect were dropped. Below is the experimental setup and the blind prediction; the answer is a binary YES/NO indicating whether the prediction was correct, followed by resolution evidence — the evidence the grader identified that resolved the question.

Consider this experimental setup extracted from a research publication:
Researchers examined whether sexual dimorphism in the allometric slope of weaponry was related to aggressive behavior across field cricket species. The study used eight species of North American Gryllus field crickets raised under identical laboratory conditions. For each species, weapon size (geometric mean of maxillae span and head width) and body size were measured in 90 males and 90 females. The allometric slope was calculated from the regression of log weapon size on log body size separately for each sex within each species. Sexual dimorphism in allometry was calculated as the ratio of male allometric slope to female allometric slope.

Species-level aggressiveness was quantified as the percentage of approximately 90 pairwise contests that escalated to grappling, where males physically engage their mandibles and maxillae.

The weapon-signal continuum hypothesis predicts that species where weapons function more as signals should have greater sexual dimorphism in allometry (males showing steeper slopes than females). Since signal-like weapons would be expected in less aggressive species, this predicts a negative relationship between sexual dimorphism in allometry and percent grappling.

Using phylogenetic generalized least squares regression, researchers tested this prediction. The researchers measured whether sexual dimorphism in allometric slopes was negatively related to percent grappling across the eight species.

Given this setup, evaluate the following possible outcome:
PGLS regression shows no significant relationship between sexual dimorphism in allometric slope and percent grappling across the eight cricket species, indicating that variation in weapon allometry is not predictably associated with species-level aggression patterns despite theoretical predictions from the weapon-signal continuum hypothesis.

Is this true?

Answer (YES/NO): YES